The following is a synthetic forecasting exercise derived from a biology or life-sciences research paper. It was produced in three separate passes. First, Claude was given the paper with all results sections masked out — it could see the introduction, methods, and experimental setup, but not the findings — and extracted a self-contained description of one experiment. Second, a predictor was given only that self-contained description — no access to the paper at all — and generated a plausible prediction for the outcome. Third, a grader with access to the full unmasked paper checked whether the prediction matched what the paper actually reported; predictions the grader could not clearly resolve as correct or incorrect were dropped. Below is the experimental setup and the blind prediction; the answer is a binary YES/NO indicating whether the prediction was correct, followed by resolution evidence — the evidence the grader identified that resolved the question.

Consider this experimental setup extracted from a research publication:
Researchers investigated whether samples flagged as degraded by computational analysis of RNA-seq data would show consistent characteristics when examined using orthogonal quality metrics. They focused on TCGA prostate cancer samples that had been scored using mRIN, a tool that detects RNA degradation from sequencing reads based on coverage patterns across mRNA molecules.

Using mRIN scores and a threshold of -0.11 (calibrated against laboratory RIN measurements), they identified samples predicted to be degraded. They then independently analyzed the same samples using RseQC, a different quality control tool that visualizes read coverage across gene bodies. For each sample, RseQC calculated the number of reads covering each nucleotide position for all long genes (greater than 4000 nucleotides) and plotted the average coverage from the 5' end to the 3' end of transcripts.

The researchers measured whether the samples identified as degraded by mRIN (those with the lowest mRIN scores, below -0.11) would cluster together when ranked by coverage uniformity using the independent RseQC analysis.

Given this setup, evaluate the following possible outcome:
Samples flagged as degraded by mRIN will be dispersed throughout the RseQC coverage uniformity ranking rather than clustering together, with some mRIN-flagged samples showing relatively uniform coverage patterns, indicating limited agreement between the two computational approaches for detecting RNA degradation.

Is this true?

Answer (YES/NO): NO